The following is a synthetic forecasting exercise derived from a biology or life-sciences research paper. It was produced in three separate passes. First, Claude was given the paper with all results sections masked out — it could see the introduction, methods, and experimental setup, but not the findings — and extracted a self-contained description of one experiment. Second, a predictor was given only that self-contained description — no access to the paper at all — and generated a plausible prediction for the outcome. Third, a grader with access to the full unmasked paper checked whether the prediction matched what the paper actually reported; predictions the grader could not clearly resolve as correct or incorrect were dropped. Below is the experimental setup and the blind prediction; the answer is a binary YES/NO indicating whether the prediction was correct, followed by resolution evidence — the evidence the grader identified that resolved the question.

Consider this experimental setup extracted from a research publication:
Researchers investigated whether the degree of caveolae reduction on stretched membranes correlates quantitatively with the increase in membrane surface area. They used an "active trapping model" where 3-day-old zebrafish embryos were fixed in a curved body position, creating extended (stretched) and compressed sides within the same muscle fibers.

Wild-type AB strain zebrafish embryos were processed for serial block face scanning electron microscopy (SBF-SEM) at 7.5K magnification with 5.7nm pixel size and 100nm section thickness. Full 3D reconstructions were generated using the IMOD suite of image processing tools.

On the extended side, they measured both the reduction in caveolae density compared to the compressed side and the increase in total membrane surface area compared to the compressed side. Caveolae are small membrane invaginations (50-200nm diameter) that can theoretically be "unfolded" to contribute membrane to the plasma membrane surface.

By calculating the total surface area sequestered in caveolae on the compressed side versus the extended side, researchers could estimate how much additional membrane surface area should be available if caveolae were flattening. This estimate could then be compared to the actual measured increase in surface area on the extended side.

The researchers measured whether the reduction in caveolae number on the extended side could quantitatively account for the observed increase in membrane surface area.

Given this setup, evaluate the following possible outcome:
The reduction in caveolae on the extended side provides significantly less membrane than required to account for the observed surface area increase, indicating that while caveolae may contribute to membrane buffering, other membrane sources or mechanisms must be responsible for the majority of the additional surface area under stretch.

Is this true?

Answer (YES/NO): NO